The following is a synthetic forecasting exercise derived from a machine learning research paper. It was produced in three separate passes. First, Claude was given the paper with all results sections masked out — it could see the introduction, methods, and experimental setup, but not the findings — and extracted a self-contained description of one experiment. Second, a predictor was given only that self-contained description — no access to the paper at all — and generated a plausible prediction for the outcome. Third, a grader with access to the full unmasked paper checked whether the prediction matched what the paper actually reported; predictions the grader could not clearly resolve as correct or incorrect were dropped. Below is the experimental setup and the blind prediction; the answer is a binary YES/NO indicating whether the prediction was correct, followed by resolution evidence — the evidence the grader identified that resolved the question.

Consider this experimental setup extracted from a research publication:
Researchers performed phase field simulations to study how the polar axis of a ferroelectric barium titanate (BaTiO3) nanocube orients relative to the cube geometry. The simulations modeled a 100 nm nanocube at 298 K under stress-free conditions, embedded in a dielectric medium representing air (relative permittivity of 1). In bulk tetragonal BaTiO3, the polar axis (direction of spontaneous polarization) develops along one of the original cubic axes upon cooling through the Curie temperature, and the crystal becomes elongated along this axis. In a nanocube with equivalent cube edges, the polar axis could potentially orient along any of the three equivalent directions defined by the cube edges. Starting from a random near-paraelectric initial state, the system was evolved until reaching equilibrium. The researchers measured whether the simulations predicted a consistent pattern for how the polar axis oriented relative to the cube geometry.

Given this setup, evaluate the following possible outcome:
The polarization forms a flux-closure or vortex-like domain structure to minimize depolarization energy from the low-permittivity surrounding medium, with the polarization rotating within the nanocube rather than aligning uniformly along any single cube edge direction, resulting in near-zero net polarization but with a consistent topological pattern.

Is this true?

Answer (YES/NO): NO